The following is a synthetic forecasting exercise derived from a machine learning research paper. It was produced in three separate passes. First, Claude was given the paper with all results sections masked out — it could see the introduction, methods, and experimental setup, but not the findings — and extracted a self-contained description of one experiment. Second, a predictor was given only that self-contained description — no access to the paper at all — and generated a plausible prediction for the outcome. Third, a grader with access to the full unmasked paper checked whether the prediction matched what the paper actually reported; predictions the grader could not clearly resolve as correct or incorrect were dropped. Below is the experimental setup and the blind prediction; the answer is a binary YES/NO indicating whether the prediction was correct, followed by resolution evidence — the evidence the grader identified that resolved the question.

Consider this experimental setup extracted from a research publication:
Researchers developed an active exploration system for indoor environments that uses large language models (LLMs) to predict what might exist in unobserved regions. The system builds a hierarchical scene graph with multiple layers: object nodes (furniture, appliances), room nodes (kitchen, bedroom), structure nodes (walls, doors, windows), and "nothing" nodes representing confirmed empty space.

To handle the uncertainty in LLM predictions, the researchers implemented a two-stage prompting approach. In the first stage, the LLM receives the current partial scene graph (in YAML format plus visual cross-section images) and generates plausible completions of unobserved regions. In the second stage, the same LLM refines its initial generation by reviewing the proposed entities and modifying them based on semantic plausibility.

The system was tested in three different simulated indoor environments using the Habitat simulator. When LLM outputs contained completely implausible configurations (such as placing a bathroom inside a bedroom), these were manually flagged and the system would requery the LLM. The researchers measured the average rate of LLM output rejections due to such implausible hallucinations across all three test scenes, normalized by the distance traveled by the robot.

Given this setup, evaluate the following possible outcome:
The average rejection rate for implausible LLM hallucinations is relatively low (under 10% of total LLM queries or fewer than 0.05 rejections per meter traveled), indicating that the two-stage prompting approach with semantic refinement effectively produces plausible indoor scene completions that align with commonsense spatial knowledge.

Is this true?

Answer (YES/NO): NO